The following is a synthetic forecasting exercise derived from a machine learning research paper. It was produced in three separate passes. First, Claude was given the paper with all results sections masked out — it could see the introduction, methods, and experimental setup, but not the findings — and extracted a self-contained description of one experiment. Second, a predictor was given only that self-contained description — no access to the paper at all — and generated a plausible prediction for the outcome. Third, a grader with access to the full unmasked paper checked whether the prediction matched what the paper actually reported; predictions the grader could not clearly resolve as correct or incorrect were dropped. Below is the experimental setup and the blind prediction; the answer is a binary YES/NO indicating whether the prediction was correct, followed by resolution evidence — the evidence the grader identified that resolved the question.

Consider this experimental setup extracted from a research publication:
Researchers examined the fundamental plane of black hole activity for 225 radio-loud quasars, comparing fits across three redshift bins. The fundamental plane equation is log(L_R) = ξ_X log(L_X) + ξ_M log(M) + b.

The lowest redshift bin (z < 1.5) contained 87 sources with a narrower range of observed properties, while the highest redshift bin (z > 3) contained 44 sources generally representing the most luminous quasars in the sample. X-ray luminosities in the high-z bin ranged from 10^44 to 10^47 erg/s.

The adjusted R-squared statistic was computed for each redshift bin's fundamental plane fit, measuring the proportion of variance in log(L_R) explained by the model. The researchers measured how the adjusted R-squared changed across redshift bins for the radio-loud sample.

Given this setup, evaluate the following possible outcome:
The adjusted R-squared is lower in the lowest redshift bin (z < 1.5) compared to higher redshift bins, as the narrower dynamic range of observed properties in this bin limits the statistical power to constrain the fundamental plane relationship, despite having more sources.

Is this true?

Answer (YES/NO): NO